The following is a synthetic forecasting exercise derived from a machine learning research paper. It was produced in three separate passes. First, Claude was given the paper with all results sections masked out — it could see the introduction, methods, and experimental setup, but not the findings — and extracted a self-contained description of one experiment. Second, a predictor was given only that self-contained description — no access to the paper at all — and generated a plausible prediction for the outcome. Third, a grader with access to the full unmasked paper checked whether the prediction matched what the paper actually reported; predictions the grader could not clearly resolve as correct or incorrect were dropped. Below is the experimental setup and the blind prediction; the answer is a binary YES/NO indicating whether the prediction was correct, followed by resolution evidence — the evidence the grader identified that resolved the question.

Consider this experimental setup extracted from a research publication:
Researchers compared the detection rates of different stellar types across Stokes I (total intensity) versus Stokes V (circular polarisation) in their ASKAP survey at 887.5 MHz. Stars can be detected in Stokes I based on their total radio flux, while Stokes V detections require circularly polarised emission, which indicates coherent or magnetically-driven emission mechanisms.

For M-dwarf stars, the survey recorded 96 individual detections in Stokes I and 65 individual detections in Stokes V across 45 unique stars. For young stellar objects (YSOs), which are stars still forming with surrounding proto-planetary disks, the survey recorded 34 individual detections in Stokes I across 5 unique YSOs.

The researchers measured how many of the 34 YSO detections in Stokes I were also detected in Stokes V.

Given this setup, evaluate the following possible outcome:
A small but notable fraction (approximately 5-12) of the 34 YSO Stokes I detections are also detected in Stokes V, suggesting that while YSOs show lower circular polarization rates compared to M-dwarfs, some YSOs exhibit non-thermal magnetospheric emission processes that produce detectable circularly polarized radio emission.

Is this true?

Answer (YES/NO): YES